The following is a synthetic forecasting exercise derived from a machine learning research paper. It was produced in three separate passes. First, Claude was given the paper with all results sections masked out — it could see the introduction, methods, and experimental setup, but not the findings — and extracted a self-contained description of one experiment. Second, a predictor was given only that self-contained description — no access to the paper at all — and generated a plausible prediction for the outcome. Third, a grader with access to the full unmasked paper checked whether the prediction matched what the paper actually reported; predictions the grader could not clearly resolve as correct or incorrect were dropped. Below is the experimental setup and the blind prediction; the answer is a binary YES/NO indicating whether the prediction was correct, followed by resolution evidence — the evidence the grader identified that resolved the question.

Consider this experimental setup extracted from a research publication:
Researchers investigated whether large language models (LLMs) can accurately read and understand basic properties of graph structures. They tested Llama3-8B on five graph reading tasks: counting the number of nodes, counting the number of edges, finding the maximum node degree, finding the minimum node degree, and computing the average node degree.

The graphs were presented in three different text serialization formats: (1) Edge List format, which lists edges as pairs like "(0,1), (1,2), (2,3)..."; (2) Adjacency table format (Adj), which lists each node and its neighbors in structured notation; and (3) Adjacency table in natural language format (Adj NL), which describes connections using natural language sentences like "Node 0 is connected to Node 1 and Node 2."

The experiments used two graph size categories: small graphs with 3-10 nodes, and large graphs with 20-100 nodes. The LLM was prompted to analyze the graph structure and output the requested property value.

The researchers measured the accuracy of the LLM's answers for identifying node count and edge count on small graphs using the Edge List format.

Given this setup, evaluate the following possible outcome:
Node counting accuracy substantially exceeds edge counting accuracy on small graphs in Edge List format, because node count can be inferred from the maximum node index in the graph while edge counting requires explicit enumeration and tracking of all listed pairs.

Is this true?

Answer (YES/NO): NO